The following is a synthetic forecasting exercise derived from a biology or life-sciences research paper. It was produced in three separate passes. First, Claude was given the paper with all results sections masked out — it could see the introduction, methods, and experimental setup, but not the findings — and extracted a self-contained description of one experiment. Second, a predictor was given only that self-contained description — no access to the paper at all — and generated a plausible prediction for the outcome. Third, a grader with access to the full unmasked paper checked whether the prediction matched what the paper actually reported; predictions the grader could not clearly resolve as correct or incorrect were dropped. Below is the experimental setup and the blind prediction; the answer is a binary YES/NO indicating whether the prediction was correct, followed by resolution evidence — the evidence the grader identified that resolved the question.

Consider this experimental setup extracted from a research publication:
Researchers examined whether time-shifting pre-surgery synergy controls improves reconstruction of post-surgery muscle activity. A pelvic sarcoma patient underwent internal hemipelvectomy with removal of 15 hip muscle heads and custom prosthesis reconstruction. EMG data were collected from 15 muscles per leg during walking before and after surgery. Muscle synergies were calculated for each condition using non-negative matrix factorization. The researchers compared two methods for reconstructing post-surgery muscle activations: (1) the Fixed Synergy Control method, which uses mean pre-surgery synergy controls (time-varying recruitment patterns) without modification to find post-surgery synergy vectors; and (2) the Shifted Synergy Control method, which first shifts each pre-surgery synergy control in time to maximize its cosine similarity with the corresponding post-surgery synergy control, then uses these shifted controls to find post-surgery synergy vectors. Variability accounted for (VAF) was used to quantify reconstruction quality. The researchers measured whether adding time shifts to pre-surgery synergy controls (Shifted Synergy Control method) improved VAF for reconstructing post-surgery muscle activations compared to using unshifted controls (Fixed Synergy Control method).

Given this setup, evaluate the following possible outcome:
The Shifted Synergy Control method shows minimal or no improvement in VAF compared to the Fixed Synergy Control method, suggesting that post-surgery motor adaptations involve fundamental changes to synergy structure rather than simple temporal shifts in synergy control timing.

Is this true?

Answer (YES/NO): NO